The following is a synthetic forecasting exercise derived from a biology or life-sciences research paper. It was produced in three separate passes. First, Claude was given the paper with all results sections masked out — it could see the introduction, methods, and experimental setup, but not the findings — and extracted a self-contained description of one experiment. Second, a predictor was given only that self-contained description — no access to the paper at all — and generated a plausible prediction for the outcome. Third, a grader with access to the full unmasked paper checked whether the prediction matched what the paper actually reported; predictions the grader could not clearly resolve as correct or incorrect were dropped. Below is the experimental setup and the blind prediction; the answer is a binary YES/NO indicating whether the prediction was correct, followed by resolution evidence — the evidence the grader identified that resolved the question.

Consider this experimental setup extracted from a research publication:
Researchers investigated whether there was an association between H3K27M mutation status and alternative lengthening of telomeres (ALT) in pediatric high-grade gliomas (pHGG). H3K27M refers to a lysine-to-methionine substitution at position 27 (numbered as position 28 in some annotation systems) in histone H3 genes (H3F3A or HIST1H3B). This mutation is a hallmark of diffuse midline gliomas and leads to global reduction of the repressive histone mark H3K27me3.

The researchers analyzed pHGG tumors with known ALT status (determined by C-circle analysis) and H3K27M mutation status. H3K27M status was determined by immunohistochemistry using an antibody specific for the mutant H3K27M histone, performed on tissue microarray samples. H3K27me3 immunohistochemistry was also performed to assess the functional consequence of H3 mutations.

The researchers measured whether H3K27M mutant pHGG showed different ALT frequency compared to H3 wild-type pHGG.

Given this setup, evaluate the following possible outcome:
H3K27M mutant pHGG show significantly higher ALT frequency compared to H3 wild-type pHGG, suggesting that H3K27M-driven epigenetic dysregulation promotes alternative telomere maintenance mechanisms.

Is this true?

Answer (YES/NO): NO